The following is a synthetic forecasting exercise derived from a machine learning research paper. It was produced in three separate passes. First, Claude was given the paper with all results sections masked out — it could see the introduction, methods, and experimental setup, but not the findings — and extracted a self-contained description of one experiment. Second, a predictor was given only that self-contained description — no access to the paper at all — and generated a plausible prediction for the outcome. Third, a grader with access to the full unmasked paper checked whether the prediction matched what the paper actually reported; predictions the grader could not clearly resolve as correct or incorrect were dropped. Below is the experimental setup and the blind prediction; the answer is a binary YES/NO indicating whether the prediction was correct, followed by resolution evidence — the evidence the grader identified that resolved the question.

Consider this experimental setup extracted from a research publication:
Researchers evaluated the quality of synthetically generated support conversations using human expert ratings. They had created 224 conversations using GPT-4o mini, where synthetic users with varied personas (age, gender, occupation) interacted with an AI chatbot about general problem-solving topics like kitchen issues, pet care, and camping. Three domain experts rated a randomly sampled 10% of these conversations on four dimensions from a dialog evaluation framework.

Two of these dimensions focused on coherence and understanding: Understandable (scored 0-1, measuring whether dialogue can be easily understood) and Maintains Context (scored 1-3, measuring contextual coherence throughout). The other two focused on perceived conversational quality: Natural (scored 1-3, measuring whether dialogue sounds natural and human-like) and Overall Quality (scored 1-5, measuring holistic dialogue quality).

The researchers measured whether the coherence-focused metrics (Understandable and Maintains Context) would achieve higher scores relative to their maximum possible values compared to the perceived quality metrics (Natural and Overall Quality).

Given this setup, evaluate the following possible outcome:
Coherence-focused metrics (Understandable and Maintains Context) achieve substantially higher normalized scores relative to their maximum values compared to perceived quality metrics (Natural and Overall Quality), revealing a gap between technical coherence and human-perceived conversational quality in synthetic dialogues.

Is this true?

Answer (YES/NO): YES